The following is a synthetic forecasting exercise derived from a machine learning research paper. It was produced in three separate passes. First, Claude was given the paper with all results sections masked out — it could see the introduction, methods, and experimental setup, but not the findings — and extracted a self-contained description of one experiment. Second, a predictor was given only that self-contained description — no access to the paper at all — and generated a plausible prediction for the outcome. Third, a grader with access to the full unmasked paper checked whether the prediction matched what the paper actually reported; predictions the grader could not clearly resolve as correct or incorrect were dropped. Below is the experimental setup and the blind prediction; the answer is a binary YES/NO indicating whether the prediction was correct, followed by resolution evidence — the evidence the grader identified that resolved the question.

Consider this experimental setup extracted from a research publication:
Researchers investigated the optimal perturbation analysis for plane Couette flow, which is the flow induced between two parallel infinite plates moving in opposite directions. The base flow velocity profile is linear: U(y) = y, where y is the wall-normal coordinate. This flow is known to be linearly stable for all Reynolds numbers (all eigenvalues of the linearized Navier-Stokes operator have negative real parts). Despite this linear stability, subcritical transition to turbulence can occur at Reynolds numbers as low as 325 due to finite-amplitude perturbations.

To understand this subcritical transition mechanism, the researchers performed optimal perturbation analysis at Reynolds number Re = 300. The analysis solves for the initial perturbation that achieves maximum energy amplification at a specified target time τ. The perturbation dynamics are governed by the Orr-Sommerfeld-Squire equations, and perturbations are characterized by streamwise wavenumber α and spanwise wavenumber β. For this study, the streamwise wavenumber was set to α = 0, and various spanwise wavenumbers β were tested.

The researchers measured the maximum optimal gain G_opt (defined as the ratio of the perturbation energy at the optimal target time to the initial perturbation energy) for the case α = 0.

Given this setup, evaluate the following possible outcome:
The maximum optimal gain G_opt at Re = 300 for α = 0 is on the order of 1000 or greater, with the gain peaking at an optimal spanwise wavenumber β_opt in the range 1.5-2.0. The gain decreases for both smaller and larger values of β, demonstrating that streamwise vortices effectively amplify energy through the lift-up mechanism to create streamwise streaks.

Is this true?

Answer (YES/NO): NO